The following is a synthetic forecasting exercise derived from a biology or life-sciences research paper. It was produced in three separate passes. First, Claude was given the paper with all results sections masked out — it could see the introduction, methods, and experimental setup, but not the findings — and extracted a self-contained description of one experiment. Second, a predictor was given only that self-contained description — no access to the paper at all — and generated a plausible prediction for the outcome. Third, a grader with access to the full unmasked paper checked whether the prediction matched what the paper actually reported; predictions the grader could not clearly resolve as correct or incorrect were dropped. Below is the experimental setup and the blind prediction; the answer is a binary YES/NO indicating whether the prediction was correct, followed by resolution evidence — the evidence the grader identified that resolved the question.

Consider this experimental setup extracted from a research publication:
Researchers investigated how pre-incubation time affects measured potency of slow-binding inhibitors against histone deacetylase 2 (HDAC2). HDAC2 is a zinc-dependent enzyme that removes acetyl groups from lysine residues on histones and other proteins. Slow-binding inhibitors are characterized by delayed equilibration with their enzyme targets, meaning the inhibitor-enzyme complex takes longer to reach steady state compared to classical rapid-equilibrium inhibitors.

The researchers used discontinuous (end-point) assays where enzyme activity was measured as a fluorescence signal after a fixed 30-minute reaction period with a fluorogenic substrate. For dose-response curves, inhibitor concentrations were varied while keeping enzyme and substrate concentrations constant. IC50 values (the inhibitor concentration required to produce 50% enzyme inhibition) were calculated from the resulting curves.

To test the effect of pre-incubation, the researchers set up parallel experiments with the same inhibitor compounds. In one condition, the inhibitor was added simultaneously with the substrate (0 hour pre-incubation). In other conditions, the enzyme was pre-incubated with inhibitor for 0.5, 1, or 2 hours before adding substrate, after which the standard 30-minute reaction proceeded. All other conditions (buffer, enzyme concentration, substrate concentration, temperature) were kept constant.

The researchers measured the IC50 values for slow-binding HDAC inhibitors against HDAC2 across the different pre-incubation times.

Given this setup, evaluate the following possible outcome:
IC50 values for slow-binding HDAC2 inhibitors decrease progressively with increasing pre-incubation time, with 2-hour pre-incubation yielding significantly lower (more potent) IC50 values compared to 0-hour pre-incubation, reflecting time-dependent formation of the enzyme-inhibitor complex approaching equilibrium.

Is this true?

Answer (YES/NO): YES